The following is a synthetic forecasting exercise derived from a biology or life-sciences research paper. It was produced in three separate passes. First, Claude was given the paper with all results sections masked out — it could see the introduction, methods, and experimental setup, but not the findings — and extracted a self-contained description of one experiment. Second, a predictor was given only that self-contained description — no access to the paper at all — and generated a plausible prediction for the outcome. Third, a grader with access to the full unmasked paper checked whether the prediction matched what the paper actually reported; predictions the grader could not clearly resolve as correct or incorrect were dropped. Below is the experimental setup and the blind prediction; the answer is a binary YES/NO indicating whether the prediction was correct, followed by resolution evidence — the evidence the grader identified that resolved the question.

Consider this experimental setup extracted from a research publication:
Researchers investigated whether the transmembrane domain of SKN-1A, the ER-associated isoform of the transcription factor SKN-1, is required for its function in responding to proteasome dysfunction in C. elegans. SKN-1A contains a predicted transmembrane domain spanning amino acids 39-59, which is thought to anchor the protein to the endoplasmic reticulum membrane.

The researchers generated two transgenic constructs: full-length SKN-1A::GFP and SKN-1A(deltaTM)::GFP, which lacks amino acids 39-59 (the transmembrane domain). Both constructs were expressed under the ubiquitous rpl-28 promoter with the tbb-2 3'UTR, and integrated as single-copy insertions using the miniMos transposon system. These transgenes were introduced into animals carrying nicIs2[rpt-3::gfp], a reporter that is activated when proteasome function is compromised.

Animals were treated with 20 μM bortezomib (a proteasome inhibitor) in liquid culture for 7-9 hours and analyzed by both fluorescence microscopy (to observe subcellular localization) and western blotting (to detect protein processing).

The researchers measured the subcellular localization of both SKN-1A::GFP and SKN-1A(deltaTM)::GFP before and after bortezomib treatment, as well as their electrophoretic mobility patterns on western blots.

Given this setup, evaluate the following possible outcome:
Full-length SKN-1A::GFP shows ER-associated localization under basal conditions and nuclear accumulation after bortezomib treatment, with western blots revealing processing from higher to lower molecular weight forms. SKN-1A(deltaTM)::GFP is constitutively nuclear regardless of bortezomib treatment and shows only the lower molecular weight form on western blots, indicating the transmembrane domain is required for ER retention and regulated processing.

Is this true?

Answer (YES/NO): NO